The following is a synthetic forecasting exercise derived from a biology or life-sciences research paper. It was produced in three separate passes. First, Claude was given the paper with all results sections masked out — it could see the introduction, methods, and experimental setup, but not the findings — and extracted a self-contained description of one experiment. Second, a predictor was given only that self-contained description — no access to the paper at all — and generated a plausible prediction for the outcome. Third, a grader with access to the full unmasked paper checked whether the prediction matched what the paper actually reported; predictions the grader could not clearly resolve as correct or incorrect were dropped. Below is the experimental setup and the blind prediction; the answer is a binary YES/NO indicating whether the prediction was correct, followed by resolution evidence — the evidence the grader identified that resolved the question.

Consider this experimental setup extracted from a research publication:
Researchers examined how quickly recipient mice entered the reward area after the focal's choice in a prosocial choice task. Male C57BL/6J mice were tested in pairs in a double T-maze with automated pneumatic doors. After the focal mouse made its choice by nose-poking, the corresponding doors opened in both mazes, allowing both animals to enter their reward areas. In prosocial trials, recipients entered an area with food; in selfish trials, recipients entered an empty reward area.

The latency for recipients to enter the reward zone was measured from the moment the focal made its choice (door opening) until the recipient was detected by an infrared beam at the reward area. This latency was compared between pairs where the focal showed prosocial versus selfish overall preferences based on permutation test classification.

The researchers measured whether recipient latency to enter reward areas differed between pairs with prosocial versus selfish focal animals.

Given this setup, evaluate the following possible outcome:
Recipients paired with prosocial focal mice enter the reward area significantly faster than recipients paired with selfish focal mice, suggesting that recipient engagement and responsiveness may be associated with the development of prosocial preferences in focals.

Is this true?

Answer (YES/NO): NO